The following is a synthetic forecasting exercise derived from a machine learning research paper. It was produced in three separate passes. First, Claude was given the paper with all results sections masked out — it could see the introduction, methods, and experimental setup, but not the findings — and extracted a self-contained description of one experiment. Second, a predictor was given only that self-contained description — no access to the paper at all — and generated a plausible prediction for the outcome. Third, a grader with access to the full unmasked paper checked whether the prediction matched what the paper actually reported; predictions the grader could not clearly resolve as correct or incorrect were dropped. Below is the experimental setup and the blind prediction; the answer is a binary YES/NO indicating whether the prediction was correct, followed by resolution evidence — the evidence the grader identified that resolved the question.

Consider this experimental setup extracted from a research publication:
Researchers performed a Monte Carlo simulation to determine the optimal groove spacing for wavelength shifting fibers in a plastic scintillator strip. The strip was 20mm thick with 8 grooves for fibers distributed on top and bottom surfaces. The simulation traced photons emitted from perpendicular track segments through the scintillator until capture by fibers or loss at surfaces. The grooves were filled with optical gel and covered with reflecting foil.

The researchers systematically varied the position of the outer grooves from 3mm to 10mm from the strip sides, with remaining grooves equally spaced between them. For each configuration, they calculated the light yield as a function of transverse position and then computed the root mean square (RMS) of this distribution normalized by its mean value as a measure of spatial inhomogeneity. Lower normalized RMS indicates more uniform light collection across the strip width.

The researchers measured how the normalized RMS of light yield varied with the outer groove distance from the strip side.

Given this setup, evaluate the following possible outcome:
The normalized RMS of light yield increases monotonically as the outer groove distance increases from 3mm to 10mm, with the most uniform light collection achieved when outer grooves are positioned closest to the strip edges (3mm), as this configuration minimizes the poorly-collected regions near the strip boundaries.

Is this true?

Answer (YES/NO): NO